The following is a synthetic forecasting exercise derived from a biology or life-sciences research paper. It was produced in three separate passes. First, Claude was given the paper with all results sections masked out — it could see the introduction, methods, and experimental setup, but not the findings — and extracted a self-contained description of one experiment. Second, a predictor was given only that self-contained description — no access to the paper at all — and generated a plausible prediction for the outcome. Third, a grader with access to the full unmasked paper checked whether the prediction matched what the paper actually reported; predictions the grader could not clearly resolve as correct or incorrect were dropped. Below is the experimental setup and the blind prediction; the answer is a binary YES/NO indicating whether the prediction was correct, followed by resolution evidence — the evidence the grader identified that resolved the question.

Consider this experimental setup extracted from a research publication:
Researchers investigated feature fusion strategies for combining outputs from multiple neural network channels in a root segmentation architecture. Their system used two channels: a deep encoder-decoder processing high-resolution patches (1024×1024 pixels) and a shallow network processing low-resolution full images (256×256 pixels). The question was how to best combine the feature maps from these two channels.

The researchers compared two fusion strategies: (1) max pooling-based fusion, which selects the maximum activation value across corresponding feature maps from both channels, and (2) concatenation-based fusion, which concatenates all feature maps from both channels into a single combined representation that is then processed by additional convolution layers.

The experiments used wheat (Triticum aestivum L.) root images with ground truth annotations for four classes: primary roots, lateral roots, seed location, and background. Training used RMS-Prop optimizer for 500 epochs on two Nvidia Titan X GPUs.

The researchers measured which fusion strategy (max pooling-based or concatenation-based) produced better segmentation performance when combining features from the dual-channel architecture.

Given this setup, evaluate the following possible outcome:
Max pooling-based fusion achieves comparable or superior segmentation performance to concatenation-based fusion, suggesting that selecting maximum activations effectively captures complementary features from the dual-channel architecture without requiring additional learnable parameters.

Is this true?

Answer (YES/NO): NO